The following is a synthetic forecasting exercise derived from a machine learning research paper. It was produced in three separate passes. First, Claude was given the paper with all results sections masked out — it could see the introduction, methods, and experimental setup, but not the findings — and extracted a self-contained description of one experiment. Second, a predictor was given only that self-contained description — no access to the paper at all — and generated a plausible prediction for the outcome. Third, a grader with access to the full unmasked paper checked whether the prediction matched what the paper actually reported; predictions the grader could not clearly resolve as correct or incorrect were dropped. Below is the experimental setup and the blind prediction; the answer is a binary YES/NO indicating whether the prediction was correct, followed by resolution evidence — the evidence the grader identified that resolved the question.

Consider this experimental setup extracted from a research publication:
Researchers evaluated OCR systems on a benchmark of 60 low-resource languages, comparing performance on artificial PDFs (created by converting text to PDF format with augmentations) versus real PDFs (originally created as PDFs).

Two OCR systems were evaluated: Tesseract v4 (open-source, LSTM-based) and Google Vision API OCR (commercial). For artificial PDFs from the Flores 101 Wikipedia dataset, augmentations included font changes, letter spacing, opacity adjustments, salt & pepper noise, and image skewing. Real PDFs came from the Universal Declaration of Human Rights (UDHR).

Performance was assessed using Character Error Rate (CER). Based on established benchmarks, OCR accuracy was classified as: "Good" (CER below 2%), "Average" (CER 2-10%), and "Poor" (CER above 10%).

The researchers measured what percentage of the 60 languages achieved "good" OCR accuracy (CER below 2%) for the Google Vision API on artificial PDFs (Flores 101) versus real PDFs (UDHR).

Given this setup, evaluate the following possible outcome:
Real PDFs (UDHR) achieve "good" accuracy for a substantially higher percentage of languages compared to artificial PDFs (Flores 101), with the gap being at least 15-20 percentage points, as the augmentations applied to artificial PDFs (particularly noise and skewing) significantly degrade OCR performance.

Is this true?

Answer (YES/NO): NO